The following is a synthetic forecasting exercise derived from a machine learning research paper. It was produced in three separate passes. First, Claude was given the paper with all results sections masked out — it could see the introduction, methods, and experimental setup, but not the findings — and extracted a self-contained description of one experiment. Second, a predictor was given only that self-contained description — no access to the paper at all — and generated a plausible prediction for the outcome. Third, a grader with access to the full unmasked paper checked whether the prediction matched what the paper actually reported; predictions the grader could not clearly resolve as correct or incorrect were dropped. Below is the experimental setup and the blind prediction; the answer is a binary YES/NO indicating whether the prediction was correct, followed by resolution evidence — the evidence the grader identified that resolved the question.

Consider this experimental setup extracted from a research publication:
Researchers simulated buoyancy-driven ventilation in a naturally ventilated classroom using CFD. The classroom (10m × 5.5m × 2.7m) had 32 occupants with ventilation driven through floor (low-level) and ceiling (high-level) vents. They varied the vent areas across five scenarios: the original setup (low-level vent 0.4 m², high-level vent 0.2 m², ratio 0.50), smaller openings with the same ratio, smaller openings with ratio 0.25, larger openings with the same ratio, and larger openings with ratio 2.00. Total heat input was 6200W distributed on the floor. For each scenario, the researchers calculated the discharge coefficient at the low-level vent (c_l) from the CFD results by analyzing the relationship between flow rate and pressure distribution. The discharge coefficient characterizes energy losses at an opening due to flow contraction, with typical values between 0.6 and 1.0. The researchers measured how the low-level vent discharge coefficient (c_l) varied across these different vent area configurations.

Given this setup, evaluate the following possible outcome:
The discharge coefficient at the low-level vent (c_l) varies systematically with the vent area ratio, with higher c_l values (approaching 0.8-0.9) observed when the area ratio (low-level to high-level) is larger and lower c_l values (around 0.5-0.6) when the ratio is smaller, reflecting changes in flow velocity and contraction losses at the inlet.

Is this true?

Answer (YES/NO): NO